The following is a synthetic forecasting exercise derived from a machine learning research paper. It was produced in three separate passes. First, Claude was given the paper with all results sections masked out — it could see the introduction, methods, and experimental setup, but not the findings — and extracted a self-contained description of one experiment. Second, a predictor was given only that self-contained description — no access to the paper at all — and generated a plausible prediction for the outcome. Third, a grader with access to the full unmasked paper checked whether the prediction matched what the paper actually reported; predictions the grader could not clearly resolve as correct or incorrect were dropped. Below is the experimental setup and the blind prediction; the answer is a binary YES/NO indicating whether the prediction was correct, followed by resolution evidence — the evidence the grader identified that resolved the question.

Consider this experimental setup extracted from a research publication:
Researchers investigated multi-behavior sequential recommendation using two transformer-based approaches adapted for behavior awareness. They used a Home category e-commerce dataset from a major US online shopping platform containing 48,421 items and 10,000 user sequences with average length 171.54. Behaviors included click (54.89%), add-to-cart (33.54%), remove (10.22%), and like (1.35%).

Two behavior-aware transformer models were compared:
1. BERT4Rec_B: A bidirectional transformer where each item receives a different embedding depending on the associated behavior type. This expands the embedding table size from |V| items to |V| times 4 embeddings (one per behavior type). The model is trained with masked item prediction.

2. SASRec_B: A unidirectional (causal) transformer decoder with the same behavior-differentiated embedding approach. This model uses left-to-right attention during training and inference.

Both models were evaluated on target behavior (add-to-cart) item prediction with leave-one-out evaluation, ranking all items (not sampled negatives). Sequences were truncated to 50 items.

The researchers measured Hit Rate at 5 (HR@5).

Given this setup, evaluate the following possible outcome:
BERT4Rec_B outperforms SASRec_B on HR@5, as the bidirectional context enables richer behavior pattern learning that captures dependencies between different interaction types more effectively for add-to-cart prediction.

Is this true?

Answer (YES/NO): NO